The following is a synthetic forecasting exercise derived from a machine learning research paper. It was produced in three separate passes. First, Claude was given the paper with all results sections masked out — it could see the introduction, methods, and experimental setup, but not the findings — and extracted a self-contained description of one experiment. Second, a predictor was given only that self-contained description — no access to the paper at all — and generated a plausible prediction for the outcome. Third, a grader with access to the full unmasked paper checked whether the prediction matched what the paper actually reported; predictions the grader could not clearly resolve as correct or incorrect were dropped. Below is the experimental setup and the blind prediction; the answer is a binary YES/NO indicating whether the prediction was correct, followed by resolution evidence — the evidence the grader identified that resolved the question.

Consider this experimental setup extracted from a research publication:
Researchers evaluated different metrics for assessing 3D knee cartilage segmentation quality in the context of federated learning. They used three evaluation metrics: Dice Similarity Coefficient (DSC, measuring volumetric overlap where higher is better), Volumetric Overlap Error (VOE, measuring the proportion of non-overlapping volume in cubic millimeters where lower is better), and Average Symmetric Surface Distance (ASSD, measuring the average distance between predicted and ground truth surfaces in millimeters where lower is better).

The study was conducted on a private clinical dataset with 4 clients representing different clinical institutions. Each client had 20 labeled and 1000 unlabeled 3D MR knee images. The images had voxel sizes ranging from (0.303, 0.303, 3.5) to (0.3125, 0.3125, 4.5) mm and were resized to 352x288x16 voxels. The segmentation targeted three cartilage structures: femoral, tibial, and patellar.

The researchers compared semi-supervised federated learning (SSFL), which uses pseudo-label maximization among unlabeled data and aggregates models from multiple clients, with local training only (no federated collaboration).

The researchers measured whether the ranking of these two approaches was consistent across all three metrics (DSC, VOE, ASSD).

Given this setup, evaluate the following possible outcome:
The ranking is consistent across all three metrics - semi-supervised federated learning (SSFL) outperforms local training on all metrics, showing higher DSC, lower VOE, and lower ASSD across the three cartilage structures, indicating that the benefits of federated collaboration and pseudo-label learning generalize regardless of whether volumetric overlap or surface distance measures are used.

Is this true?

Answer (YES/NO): NO